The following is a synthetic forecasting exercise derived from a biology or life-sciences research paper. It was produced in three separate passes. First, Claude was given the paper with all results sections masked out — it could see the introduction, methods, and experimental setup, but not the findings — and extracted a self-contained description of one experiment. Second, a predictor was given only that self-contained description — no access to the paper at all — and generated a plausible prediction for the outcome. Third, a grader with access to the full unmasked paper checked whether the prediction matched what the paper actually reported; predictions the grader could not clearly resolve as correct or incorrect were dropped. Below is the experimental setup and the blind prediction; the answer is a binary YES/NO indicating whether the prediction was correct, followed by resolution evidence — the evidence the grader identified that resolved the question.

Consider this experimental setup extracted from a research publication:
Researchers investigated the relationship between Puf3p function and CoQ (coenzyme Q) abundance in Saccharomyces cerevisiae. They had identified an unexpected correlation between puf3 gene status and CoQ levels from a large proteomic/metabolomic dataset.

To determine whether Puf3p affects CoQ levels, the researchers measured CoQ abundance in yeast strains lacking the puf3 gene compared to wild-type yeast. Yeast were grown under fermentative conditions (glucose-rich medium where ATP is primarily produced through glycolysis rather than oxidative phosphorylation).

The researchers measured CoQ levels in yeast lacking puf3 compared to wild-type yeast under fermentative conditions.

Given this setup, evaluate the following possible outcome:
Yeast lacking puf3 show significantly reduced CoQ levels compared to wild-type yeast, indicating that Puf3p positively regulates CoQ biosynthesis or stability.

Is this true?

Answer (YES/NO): NO